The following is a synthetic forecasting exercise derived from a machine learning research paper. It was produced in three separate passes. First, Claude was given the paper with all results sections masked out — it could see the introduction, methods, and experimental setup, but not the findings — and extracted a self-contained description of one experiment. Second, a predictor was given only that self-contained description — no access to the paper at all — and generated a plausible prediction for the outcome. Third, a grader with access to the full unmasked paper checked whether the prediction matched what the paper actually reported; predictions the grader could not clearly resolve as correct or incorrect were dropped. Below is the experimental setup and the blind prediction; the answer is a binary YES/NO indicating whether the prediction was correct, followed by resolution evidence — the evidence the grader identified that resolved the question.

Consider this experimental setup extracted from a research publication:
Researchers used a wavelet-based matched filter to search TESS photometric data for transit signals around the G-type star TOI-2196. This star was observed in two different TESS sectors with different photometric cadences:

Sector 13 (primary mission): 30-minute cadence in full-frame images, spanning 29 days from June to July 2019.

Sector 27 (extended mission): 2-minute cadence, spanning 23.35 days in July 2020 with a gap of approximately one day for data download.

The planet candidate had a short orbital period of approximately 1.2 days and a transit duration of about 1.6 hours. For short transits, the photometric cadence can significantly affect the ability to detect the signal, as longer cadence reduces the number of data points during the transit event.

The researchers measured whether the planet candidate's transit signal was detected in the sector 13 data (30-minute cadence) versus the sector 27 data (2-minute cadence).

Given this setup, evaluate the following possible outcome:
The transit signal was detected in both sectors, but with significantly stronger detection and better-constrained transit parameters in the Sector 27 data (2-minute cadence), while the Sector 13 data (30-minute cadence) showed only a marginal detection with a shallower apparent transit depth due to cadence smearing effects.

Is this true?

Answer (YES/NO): NO